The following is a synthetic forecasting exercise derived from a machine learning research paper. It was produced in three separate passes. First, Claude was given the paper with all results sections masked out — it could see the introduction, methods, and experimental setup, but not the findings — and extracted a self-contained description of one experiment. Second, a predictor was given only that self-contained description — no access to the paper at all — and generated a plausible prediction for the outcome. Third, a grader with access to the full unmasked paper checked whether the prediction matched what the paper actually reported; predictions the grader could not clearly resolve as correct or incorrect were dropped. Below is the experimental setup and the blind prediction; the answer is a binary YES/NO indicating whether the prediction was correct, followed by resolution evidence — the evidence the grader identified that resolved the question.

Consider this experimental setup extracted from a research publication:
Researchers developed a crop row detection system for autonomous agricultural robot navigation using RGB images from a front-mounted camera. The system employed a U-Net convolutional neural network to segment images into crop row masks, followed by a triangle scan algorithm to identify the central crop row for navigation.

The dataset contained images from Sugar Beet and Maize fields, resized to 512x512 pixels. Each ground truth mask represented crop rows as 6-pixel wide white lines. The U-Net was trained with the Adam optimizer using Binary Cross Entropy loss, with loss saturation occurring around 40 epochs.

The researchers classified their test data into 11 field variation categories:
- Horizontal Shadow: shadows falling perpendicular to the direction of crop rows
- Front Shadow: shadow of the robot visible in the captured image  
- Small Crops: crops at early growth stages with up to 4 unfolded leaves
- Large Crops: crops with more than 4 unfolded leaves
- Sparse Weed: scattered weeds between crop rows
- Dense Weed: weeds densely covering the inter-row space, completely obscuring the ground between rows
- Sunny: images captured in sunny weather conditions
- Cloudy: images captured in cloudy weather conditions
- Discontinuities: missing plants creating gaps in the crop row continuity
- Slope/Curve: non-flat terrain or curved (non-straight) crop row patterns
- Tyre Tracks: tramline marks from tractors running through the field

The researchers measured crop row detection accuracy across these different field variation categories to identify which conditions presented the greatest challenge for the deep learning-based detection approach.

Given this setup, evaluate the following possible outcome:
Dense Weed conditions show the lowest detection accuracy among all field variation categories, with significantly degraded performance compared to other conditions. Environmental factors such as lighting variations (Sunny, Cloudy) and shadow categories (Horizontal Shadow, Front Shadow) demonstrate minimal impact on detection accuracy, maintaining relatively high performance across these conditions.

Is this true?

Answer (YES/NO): NO